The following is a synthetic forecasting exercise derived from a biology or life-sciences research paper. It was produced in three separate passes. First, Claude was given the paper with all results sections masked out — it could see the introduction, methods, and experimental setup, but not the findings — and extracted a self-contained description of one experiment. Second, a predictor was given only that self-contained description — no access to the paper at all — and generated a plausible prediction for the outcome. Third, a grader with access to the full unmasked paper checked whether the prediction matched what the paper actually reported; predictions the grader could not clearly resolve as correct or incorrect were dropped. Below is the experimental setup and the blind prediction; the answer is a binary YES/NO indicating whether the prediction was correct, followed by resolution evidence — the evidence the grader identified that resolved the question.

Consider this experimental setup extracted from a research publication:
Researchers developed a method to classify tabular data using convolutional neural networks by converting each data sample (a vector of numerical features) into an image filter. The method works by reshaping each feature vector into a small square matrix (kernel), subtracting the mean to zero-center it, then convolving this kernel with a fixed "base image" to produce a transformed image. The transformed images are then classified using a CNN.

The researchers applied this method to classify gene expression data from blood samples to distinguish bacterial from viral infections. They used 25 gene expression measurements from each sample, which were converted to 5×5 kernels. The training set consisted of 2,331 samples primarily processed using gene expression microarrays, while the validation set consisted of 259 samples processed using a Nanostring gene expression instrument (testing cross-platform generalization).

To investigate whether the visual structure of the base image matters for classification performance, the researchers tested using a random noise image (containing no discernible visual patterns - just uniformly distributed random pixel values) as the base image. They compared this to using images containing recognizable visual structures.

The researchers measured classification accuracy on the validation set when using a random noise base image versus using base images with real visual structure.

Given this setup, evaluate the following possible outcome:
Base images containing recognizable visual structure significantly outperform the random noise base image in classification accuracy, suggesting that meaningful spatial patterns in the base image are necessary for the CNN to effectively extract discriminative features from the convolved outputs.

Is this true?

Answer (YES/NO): NO